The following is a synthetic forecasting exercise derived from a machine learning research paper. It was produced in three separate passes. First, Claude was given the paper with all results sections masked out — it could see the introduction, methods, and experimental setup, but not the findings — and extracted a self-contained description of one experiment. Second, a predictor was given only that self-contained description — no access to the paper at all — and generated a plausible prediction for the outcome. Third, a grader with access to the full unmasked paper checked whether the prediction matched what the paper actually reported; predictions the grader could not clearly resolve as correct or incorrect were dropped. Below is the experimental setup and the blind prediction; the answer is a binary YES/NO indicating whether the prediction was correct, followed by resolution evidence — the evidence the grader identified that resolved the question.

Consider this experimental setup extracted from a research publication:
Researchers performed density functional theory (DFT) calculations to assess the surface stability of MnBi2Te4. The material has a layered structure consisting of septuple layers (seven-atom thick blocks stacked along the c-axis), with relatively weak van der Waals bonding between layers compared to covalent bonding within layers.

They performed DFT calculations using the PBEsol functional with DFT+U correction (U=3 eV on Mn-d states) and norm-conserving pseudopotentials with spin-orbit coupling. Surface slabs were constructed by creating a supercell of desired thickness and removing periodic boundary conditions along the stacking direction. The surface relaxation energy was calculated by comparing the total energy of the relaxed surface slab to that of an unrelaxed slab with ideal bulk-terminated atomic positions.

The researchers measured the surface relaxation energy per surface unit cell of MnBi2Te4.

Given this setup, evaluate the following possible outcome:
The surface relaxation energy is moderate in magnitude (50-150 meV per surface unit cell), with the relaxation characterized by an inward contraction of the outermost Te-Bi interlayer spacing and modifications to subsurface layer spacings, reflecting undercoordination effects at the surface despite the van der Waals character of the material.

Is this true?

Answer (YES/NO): NO